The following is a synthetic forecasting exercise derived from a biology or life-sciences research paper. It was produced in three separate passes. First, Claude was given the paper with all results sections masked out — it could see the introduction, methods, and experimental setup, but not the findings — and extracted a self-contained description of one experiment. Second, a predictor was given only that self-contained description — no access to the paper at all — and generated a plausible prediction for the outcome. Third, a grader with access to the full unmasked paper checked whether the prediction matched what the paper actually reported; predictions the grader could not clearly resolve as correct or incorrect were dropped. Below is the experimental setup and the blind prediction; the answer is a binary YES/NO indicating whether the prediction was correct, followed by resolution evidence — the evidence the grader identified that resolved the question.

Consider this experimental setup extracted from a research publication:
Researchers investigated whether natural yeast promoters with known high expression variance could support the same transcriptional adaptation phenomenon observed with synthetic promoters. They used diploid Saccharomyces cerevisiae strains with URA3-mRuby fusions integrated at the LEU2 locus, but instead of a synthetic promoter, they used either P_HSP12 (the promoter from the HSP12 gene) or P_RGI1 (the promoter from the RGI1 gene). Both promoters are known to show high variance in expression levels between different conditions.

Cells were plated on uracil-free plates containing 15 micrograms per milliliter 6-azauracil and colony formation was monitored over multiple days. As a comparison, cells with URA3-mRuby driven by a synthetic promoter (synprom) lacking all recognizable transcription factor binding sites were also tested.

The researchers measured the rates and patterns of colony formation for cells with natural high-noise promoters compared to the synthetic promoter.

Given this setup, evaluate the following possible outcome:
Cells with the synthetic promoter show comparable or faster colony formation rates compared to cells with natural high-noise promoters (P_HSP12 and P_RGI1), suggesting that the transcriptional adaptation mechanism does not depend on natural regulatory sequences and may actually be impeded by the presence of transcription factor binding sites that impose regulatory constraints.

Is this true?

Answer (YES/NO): NO